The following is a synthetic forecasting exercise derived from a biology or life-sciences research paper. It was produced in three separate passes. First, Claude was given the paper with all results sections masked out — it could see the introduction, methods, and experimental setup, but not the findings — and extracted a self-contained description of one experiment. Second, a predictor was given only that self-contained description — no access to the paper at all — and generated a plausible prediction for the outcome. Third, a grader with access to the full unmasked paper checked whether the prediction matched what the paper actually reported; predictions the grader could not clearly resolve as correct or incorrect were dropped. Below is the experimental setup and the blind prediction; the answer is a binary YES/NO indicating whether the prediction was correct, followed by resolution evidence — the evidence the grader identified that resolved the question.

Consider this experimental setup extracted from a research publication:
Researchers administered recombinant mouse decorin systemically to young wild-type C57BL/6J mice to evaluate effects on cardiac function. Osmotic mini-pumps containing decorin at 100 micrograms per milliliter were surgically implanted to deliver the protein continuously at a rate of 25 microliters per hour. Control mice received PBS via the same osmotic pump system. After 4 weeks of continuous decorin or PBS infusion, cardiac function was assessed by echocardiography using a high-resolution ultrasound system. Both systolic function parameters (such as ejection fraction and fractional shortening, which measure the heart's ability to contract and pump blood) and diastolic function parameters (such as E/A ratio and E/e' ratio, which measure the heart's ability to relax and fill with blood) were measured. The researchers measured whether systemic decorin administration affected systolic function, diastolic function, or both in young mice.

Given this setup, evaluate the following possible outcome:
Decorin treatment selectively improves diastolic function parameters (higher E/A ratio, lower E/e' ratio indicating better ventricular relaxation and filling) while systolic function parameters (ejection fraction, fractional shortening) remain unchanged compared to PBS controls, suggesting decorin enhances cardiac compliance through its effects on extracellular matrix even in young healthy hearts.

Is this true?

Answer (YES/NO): NO